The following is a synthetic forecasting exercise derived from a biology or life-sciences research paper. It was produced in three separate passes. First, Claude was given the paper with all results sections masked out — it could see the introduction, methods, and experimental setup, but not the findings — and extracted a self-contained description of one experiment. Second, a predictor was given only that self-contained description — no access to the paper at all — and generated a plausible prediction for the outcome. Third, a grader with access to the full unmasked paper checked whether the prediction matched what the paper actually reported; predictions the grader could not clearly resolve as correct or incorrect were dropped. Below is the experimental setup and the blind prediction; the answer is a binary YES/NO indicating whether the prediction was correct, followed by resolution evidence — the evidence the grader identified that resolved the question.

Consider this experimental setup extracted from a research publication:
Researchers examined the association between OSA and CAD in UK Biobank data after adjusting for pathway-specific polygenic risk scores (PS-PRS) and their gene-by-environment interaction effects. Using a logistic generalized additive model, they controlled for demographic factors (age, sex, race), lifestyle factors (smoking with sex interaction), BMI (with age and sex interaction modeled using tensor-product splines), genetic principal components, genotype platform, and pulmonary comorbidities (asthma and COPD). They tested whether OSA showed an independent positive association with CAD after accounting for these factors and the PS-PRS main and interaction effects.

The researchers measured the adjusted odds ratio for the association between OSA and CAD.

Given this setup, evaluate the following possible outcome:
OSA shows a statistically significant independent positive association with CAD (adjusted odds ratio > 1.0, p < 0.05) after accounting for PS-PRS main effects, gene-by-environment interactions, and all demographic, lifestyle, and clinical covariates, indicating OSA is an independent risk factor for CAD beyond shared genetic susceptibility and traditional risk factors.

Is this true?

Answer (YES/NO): YES